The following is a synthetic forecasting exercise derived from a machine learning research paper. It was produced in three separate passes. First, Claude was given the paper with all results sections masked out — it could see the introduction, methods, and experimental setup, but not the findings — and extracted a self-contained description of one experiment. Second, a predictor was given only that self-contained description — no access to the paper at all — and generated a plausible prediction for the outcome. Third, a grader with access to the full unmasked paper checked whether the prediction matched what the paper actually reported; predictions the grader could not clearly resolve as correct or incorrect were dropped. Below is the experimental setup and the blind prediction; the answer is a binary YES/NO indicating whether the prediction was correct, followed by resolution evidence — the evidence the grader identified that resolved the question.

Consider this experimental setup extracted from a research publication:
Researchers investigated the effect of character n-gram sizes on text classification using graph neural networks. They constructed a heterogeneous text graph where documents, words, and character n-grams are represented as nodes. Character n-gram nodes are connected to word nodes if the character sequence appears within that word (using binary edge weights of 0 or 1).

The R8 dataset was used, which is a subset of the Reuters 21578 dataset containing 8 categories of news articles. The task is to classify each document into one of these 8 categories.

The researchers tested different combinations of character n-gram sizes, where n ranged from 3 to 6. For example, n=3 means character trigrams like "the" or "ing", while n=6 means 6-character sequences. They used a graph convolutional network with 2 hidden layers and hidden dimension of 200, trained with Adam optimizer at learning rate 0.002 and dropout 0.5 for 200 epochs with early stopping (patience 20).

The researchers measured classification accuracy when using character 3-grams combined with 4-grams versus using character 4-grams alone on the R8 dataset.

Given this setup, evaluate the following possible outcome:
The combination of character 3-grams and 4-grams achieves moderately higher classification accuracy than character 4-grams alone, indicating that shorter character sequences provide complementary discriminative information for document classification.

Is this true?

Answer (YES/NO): YES